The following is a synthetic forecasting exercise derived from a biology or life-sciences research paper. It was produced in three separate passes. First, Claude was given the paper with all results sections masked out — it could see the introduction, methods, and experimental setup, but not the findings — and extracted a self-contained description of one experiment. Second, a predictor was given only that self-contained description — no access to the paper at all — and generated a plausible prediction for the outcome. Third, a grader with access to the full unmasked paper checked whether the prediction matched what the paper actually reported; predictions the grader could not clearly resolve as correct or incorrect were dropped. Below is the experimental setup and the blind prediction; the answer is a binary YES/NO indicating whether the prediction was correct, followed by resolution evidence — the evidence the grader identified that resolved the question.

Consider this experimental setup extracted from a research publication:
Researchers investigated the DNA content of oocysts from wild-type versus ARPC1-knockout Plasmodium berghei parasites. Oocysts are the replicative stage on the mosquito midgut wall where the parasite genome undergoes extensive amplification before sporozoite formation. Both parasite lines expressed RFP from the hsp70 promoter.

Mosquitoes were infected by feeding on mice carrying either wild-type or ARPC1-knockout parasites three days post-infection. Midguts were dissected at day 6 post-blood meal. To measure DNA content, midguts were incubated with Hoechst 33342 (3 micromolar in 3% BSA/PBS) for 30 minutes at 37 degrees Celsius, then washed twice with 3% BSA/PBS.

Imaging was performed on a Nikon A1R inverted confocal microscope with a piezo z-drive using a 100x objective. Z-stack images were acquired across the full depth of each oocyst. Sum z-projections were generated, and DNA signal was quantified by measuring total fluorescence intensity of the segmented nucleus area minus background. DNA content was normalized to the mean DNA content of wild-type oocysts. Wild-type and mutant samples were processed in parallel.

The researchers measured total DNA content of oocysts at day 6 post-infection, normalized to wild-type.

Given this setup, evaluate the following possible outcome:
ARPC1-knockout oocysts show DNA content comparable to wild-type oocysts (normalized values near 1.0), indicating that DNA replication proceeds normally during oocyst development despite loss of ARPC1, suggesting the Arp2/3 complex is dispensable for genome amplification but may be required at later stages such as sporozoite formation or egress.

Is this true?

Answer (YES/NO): NO